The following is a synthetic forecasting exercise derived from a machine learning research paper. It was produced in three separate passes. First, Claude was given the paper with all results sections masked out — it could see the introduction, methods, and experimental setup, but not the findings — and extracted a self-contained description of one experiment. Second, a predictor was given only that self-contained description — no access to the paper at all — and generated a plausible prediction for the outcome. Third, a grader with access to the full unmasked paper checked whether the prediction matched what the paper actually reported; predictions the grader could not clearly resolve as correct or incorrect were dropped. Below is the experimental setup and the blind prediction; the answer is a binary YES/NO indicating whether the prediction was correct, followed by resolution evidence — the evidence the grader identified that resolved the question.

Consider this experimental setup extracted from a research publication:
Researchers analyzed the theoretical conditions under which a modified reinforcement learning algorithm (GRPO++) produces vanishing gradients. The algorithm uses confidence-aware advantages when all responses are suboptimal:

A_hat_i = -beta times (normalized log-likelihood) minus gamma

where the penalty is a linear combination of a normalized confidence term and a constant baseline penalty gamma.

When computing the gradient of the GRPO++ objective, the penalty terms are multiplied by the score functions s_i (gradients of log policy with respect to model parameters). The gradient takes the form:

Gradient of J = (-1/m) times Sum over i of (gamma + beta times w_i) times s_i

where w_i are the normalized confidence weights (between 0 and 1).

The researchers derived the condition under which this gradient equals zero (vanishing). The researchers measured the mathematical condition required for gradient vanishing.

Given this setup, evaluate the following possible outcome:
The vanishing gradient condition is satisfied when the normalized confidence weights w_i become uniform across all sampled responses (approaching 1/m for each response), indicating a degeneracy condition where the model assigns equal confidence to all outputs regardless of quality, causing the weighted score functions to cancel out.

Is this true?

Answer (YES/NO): NO